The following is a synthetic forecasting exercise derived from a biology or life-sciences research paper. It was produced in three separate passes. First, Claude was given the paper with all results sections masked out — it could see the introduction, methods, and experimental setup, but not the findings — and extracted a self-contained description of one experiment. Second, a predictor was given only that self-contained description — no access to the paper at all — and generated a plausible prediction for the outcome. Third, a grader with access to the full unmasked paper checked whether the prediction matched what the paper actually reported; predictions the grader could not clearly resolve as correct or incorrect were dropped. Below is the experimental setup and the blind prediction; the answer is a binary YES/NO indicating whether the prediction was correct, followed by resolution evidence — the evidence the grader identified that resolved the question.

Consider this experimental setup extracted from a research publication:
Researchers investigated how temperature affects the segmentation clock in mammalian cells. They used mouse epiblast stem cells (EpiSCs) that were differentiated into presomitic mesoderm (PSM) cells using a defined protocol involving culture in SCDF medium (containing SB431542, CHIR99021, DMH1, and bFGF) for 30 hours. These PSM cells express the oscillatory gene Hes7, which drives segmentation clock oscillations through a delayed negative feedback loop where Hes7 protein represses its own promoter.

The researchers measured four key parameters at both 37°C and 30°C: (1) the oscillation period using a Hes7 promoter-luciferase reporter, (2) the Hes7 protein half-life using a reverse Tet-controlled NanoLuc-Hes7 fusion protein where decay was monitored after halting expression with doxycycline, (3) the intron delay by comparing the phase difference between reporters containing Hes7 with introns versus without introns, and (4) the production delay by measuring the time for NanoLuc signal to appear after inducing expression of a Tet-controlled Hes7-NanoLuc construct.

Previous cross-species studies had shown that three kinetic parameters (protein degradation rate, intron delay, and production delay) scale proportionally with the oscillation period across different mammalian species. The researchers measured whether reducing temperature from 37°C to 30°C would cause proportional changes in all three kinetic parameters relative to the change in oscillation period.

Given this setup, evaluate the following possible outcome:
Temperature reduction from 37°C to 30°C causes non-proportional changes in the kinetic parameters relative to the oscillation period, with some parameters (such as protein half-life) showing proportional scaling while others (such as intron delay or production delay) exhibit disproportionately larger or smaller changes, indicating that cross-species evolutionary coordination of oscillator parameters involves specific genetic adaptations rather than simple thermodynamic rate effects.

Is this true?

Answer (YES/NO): YES